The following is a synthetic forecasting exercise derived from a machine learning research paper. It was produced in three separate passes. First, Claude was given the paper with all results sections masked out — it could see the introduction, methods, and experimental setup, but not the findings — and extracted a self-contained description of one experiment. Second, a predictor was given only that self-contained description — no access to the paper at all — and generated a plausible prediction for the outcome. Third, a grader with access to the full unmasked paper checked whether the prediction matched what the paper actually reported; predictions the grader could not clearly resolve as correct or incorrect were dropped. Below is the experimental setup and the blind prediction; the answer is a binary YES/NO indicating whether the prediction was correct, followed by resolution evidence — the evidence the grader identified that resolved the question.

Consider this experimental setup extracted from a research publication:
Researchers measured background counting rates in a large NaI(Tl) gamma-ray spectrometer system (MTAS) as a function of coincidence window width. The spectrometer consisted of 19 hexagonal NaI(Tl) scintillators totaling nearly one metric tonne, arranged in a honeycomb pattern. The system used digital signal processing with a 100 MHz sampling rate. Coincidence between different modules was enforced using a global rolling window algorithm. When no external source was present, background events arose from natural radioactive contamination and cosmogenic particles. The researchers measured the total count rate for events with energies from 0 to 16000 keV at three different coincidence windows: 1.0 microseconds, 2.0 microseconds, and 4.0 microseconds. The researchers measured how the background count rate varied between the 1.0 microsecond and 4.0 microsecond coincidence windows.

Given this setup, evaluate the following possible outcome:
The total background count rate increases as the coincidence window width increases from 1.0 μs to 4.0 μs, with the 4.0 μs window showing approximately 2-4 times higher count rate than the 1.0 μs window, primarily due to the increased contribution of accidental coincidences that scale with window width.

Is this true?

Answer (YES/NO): NO